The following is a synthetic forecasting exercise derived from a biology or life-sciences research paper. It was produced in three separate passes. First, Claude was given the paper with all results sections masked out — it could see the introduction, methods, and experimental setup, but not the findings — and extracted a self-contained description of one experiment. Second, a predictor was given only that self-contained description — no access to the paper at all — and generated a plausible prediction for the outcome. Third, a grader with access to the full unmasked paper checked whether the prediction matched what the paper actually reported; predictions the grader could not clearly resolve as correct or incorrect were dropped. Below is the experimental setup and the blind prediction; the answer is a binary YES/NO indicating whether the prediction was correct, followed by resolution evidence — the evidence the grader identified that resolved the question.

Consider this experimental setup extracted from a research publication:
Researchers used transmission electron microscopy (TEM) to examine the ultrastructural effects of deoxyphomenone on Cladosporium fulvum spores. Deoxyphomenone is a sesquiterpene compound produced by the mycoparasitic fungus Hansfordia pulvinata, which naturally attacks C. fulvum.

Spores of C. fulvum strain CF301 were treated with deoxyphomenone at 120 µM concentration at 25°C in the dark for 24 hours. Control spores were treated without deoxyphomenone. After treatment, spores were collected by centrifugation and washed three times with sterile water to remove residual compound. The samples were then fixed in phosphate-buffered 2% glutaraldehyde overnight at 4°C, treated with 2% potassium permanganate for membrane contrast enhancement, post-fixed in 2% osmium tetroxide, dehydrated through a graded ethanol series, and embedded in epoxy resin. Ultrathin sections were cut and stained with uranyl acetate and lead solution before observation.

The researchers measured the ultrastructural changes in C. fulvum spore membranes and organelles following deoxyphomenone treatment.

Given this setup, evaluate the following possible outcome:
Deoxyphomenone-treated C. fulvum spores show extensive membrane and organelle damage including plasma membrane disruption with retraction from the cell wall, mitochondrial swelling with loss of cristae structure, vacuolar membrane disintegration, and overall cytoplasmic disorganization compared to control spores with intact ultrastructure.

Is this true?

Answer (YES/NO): NO